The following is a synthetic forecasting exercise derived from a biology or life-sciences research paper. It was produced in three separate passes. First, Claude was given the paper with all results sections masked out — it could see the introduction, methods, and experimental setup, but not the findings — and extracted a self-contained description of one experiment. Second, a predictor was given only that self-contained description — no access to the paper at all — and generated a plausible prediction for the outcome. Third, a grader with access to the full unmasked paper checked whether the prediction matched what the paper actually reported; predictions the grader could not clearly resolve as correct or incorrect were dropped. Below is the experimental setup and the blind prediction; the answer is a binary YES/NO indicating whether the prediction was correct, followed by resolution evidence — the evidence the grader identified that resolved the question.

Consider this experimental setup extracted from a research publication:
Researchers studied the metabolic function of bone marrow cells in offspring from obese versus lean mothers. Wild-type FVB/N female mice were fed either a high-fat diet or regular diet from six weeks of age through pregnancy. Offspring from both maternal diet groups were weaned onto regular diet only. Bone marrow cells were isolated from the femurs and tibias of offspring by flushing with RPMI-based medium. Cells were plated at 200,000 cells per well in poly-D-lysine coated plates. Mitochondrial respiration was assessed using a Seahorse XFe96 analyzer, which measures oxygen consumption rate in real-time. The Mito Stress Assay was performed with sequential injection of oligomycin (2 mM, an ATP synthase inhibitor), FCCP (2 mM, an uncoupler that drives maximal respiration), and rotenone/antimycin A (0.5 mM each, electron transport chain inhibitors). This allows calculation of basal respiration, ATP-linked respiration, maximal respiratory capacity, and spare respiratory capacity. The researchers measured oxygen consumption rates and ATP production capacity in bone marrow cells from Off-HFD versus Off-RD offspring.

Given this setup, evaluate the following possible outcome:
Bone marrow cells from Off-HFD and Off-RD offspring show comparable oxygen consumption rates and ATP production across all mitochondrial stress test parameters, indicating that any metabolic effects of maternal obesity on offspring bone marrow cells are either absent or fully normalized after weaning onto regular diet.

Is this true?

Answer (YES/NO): NO